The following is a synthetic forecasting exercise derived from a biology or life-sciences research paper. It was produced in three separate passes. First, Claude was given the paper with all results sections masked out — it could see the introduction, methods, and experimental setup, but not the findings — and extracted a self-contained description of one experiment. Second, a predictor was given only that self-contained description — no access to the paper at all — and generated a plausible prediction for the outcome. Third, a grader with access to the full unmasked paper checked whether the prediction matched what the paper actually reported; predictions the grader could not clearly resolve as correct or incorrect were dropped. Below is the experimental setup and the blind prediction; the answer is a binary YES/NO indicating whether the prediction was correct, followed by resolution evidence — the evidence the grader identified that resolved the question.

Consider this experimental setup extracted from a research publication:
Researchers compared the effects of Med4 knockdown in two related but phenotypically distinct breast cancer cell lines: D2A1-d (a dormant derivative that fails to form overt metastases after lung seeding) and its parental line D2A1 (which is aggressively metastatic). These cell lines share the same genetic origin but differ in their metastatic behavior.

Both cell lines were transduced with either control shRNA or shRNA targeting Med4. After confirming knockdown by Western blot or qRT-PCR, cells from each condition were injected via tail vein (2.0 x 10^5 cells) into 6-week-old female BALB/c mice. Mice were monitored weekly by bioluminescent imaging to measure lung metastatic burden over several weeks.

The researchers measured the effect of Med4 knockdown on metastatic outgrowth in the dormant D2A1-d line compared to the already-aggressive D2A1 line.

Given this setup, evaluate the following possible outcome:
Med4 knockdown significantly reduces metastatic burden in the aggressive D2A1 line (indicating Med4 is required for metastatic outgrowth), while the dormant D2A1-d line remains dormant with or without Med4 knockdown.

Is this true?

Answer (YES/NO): NO